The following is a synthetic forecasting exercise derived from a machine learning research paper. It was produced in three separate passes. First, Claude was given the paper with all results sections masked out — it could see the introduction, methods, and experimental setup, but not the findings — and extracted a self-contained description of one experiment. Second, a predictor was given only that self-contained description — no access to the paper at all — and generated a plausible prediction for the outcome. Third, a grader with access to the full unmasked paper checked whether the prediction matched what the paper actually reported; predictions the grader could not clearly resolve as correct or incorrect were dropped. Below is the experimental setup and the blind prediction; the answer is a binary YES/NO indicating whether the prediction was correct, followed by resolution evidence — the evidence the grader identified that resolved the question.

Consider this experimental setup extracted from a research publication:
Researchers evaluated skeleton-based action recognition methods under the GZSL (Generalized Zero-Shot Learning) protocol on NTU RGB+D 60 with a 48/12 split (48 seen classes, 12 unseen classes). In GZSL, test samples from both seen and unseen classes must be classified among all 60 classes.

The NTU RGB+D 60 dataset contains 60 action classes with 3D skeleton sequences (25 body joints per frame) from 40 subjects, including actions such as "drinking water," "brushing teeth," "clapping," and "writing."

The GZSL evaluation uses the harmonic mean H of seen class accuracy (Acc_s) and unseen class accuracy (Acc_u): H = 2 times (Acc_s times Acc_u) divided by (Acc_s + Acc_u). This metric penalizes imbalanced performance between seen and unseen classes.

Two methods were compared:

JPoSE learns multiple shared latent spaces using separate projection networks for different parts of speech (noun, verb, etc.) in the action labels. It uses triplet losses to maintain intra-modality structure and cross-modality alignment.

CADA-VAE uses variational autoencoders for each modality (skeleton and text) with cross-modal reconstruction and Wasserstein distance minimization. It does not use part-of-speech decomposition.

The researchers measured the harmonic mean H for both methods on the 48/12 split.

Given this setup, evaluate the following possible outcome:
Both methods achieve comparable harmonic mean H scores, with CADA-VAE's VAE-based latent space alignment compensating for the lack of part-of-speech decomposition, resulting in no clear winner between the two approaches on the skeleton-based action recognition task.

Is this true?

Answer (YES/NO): NO